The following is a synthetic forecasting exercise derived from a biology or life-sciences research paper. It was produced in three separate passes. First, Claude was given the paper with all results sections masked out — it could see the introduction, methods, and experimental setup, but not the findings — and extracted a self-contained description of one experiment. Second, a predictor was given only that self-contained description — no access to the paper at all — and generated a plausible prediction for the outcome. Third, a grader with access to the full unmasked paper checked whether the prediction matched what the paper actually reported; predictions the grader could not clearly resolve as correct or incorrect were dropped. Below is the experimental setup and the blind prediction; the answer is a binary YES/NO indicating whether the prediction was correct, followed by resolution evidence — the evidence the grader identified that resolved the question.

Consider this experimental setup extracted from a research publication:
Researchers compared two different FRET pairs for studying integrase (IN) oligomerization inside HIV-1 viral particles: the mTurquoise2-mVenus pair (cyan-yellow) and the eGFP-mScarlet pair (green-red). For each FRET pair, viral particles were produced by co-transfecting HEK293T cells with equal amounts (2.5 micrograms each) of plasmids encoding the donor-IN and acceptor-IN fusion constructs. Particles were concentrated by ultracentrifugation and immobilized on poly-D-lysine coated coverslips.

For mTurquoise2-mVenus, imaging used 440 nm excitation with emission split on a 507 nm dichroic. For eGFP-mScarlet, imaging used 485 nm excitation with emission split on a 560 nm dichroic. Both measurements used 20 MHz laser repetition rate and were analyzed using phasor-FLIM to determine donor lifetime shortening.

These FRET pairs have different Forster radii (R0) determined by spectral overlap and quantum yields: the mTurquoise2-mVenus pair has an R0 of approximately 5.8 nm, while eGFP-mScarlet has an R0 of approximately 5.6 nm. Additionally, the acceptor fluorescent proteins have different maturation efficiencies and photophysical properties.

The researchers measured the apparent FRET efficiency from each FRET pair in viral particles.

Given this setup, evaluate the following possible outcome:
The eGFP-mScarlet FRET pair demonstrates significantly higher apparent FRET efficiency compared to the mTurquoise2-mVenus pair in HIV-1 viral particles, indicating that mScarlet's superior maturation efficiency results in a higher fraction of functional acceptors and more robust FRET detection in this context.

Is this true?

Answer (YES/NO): NO